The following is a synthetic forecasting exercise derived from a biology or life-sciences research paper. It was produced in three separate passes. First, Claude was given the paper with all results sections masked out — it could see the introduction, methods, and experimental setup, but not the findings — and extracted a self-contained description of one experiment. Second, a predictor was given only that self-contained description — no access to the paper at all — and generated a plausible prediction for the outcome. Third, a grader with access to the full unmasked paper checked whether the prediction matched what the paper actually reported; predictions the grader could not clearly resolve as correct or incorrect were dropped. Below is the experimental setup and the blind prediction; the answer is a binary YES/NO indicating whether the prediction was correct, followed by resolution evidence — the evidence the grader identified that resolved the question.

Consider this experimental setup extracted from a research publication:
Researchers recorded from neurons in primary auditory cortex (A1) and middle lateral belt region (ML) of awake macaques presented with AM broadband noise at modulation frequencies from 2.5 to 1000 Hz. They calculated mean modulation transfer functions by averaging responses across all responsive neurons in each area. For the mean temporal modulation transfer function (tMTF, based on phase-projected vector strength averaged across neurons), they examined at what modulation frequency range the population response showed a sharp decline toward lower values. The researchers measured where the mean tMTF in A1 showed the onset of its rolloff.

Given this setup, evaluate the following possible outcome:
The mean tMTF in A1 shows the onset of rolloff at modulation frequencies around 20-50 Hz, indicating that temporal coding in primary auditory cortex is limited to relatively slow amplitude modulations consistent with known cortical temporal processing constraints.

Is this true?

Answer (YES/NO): NO